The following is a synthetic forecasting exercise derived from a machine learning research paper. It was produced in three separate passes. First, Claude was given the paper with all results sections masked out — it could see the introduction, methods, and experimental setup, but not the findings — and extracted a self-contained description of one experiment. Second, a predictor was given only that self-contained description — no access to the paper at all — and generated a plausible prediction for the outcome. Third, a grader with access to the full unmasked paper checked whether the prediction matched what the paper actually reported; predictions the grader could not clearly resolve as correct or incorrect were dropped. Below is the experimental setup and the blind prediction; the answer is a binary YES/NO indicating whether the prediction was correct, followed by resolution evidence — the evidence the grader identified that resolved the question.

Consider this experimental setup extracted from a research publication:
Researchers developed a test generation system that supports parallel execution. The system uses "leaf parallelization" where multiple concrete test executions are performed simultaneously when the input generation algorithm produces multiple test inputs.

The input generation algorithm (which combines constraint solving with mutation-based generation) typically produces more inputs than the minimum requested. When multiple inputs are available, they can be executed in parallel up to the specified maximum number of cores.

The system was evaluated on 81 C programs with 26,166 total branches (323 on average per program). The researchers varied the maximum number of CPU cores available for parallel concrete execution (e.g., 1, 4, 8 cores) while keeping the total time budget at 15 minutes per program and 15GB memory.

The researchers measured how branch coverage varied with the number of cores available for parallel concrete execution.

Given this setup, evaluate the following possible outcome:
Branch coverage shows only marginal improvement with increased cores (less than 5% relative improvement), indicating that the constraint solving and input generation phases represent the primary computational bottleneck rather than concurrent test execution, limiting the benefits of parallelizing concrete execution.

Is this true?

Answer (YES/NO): NO